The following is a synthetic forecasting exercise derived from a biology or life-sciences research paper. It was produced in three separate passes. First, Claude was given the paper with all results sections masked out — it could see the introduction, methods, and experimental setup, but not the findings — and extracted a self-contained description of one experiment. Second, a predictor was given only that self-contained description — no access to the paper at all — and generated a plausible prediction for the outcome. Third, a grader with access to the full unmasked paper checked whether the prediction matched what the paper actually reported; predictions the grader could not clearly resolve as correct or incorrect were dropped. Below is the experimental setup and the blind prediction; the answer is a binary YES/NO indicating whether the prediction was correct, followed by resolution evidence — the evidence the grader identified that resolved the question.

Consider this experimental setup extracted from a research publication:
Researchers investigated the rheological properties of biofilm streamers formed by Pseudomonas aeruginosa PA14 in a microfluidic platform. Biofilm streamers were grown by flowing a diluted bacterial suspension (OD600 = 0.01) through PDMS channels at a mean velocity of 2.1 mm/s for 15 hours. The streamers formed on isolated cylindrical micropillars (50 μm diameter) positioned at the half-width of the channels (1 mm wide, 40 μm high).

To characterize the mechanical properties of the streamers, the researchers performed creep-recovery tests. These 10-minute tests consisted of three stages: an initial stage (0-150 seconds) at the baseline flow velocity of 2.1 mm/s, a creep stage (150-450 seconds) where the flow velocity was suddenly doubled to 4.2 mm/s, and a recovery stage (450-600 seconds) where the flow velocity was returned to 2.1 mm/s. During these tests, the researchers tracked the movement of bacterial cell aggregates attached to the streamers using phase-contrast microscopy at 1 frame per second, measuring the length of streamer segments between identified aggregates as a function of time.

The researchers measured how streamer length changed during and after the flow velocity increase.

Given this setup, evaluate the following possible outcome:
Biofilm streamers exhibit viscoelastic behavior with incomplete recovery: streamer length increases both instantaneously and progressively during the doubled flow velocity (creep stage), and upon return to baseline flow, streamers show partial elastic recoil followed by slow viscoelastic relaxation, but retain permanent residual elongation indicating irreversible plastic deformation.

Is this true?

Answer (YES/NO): NO